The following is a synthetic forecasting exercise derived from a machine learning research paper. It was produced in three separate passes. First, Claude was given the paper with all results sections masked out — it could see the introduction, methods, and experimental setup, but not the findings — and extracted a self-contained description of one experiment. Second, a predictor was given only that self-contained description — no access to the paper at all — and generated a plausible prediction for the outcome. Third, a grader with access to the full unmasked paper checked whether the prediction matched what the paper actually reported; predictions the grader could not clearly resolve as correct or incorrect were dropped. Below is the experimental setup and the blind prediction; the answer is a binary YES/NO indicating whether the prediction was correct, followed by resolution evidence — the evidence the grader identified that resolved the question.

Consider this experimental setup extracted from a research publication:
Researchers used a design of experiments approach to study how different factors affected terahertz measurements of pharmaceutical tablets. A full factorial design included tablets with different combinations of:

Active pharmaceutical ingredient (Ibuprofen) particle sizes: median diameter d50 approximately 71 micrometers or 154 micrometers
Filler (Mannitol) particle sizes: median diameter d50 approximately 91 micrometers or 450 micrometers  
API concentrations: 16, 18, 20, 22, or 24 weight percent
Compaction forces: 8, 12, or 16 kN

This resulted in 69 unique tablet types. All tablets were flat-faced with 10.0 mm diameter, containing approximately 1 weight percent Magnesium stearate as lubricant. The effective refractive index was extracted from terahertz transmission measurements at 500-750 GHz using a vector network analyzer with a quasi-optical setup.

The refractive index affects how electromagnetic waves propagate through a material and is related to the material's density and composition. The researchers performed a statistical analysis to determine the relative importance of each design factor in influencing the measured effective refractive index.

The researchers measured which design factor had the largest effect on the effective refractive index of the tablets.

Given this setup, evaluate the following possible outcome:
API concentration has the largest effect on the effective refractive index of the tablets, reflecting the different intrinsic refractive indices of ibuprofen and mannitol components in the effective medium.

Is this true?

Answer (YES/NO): NO